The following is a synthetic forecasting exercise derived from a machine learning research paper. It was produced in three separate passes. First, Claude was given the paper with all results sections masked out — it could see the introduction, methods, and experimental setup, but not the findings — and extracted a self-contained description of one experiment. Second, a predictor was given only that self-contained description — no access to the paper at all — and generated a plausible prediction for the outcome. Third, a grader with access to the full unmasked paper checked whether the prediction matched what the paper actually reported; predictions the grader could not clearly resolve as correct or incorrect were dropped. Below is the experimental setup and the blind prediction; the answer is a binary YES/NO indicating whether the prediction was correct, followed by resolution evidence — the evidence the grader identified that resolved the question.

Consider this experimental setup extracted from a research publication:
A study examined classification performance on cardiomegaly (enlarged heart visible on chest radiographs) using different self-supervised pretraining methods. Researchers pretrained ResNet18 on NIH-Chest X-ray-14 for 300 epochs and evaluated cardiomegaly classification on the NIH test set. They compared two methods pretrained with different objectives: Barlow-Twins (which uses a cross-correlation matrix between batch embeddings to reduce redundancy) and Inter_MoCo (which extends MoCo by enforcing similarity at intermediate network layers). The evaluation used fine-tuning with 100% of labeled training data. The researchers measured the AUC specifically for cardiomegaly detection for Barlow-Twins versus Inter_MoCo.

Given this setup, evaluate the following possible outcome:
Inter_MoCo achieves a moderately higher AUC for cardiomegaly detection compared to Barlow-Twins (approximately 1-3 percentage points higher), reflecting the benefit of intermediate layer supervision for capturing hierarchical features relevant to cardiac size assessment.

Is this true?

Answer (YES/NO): NO